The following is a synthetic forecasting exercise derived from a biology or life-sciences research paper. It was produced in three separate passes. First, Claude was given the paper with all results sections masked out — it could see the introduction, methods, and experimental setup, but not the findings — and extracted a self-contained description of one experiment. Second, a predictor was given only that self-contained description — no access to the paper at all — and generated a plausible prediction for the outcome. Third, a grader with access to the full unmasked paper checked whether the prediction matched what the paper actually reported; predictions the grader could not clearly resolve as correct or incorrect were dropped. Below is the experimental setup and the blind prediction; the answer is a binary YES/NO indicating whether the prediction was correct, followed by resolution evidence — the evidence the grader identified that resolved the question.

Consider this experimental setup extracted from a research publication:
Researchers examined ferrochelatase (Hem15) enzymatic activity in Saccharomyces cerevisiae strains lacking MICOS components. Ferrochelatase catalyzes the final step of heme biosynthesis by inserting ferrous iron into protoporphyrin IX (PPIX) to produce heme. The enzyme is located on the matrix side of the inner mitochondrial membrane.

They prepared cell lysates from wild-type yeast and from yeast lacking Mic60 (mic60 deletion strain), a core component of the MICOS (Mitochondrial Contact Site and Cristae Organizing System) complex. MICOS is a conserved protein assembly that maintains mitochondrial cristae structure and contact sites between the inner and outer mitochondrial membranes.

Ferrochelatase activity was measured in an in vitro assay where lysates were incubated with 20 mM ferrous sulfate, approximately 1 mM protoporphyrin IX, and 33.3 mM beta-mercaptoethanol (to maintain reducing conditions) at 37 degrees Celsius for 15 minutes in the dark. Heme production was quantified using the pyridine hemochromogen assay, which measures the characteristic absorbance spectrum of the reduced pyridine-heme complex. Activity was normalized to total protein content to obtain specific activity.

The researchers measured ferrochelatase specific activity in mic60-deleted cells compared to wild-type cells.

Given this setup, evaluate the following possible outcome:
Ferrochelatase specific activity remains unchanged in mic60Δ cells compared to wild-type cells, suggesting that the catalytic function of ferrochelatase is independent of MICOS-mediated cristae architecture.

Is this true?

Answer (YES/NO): YES